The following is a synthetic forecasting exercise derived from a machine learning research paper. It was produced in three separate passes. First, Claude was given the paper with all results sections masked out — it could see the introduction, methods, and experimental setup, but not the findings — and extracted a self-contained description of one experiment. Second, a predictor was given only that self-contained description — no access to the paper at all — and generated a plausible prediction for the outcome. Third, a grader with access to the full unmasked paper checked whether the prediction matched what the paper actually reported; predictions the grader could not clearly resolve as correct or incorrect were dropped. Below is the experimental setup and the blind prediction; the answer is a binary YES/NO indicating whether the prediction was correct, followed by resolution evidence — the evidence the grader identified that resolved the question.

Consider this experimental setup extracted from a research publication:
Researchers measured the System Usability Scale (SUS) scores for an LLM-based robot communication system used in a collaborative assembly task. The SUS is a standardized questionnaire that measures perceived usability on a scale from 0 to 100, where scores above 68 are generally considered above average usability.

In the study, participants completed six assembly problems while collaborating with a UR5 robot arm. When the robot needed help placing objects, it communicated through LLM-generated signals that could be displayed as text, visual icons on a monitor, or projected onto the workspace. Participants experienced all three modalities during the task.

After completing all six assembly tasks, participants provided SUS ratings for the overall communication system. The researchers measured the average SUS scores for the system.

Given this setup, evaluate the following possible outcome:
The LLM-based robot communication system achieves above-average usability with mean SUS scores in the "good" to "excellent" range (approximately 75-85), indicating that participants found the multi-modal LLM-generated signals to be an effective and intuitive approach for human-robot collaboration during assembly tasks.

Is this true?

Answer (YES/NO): YES